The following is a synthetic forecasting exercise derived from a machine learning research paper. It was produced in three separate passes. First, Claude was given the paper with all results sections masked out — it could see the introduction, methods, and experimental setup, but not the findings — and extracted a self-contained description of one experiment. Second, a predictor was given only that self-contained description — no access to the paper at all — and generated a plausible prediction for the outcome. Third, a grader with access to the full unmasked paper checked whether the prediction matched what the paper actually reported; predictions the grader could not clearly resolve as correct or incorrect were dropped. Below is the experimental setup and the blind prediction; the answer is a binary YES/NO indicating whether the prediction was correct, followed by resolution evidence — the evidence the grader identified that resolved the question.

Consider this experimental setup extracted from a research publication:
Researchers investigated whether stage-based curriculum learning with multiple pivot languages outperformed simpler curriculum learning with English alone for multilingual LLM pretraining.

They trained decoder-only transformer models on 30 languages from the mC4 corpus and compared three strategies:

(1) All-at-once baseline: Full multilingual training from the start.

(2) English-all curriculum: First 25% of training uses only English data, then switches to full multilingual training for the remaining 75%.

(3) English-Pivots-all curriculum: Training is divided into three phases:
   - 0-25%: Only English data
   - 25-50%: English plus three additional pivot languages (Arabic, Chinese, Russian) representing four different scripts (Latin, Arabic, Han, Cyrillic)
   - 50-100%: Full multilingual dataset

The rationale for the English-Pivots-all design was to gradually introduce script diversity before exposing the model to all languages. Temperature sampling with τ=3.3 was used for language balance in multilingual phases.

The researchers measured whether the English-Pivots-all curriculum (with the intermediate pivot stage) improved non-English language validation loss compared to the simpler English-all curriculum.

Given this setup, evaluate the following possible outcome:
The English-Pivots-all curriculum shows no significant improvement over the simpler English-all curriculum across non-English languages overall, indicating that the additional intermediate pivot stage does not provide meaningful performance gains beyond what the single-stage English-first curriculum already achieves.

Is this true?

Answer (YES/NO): YES